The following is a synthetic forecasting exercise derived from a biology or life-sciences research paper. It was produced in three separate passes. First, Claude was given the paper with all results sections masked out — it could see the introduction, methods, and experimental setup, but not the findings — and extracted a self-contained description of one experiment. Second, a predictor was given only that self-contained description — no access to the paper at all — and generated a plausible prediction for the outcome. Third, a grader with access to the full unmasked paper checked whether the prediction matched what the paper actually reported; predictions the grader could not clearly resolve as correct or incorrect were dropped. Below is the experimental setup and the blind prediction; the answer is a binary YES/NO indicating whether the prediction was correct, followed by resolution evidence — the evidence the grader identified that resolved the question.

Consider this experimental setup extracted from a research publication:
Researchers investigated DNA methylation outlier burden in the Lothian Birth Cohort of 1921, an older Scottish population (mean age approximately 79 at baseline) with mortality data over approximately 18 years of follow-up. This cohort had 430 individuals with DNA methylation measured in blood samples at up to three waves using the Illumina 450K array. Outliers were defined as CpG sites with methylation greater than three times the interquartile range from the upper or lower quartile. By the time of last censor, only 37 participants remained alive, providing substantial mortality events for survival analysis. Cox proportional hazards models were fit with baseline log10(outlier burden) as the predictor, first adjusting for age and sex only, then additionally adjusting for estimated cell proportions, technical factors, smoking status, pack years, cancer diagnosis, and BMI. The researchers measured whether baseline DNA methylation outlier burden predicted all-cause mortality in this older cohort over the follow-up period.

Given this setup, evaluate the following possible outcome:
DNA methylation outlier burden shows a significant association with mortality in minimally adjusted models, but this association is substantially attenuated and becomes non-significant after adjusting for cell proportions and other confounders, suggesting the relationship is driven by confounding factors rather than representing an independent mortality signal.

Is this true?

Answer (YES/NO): NO